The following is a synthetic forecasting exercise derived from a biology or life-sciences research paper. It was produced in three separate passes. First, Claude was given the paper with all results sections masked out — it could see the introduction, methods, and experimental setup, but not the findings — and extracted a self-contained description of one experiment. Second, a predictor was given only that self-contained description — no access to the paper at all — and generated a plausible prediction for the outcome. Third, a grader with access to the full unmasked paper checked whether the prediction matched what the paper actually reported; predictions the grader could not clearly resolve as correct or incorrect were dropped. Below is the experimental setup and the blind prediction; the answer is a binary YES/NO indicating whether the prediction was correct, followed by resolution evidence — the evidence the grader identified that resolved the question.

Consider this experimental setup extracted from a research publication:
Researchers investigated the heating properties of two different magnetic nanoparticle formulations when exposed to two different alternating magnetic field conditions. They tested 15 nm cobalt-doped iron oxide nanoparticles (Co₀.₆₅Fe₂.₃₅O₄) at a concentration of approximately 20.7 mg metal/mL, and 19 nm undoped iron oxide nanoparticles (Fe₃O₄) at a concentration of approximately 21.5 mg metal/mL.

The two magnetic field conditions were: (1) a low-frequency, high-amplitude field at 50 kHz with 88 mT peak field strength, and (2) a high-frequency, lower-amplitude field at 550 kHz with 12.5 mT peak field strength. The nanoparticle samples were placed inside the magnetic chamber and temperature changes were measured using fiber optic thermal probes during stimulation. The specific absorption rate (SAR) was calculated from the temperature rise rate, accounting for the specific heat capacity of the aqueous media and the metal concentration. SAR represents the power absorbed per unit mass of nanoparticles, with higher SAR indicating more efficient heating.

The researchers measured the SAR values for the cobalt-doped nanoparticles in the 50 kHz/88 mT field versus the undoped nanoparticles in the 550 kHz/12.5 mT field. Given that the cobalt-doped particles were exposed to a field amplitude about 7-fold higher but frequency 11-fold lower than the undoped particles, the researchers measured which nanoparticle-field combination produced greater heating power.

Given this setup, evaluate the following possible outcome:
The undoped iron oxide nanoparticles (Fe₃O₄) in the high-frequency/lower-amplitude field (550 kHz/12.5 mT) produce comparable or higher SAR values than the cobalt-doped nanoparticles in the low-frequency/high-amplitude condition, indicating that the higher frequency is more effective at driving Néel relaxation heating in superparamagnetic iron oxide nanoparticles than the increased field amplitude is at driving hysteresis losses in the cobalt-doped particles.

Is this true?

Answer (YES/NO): NO